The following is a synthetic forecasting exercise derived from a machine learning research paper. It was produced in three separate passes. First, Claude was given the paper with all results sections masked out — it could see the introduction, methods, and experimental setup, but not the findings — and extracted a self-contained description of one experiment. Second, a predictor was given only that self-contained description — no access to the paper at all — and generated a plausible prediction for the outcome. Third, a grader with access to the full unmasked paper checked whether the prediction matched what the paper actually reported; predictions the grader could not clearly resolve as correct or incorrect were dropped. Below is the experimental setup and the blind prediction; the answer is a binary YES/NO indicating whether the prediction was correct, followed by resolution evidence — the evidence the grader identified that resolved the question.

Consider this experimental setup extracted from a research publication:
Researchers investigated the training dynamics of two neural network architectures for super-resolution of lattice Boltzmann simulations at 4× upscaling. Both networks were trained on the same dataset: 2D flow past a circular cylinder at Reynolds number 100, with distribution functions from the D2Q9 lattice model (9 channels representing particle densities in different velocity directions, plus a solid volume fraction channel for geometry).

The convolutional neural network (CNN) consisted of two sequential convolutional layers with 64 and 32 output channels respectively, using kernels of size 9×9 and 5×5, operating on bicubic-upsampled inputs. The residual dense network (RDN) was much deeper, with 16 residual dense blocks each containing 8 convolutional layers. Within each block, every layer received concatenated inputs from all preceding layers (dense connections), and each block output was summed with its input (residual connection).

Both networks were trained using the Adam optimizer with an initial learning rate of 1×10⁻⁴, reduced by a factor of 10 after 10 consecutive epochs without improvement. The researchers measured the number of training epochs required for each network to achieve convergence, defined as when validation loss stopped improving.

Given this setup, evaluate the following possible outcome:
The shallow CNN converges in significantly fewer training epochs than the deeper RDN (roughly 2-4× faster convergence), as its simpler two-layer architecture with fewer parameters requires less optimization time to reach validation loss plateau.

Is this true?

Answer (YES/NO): NO